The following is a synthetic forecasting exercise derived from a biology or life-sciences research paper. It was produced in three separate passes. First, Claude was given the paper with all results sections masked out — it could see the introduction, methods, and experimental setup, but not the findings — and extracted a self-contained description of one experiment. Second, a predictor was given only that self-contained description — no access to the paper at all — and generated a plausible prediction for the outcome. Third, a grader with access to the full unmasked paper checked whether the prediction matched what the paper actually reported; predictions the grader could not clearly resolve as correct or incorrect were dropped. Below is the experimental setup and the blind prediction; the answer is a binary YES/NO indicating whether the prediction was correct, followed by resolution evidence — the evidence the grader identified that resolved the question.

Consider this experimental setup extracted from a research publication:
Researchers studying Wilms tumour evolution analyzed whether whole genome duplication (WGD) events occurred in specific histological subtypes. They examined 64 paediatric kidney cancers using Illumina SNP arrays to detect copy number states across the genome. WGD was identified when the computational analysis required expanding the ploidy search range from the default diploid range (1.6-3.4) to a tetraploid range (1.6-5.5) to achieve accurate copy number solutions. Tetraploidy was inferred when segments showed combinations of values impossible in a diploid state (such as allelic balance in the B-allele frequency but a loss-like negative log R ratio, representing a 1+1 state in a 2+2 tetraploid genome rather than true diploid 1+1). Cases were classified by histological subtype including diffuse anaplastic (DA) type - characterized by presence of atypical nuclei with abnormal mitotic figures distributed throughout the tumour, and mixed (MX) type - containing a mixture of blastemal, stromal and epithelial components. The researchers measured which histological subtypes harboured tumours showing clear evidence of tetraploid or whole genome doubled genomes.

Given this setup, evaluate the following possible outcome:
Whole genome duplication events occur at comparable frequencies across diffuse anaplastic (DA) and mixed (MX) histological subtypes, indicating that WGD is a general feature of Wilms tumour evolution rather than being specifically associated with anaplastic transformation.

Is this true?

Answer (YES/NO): NO